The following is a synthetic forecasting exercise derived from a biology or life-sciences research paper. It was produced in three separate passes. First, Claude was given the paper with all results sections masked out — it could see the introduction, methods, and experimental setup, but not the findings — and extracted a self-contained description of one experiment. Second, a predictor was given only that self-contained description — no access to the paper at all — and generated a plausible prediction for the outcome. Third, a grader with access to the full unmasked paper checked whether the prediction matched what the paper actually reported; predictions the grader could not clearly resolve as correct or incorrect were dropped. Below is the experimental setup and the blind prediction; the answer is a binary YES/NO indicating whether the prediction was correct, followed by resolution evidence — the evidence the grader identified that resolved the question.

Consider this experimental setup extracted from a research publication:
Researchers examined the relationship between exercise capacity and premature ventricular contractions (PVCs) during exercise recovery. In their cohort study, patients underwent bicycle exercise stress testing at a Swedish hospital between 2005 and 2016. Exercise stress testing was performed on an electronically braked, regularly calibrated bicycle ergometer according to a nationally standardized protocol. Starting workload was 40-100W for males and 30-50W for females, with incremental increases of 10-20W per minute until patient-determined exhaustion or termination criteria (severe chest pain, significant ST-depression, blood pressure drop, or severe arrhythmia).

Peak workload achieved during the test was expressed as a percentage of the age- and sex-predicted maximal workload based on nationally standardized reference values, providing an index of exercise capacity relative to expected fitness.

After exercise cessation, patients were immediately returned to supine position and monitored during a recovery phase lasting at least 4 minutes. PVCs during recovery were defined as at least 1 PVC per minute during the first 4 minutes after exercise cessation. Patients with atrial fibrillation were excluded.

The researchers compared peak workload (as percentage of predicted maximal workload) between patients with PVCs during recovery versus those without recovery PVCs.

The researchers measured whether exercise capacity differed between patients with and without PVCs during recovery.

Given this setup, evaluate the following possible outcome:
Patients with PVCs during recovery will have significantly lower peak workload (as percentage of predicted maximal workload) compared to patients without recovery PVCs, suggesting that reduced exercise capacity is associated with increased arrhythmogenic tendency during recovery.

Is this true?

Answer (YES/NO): NO